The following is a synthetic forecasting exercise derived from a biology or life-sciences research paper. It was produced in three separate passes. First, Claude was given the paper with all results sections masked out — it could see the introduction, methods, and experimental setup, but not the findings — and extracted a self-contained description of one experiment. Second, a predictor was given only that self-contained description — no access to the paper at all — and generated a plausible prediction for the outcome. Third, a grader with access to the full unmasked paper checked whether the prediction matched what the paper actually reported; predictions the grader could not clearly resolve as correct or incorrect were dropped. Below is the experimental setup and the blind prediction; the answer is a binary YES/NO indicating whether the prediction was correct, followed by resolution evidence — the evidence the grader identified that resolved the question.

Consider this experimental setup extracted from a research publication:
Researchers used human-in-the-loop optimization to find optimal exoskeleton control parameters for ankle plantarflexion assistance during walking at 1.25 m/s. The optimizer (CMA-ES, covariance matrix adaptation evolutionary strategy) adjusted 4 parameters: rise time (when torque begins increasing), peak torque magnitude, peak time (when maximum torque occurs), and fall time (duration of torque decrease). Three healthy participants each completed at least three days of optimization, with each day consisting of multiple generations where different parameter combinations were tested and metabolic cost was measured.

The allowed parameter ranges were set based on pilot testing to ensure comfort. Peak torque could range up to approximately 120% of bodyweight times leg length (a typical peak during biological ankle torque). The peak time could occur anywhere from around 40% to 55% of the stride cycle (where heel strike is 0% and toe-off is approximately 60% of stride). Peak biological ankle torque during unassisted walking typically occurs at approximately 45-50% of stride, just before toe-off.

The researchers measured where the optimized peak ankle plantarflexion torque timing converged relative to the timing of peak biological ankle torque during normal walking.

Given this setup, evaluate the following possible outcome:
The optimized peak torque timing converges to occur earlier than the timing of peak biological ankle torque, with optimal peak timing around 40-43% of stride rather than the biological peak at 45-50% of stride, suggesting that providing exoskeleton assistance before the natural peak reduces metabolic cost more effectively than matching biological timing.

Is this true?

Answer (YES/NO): NO